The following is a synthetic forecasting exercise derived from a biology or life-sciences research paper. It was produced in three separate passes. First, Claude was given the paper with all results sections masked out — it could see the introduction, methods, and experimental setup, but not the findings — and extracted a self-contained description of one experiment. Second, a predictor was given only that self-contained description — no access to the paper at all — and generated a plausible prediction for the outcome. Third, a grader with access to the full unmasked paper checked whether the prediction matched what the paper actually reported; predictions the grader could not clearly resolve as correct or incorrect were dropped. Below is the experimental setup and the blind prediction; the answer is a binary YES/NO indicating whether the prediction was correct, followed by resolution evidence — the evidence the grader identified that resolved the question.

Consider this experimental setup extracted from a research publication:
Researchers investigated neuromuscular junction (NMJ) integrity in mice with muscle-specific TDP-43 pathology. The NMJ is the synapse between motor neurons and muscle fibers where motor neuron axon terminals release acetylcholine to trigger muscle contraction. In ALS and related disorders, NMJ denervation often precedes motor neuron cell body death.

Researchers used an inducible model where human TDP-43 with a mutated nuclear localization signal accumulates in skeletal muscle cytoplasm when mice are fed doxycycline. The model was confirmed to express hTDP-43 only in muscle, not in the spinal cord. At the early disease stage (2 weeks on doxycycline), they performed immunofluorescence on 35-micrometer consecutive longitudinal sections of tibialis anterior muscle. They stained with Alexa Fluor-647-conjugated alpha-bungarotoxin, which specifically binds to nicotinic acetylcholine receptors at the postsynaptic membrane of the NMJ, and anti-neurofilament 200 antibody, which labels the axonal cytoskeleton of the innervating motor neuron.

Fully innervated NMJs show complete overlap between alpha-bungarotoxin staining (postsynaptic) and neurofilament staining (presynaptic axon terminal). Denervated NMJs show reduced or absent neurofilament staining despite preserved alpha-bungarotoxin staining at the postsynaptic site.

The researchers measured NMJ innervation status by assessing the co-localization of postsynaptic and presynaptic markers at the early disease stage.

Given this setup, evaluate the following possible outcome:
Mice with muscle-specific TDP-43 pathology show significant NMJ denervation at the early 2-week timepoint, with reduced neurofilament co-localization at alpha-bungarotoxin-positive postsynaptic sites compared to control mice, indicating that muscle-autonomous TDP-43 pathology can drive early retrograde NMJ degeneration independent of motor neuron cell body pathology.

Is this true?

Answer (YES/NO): NO